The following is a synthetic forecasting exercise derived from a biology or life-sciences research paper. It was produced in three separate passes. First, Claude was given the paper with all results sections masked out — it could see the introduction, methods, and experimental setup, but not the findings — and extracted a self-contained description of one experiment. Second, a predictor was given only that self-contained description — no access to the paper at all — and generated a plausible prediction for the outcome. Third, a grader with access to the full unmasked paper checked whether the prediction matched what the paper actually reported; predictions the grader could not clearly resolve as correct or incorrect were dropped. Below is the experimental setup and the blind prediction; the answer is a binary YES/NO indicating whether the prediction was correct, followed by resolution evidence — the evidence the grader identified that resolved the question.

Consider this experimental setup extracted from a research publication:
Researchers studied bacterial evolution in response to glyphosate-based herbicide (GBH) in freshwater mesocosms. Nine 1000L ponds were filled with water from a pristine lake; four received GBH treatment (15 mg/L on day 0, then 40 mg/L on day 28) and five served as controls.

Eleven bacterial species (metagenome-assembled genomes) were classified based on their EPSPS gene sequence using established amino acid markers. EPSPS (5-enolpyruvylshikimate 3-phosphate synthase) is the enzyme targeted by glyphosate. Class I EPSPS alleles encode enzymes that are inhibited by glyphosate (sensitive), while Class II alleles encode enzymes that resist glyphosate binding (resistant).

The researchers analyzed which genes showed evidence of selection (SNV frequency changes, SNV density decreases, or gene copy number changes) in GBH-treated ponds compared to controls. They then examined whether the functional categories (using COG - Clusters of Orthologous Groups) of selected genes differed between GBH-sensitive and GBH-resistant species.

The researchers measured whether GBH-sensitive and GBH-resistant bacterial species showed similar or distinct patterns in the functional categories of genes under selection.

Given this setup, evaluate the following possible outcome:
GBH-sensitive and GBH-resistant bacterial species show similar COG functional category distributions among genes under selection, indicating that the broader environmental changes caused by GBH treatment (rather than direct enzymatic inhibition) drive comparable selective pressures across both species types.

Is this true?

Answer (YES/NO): NO